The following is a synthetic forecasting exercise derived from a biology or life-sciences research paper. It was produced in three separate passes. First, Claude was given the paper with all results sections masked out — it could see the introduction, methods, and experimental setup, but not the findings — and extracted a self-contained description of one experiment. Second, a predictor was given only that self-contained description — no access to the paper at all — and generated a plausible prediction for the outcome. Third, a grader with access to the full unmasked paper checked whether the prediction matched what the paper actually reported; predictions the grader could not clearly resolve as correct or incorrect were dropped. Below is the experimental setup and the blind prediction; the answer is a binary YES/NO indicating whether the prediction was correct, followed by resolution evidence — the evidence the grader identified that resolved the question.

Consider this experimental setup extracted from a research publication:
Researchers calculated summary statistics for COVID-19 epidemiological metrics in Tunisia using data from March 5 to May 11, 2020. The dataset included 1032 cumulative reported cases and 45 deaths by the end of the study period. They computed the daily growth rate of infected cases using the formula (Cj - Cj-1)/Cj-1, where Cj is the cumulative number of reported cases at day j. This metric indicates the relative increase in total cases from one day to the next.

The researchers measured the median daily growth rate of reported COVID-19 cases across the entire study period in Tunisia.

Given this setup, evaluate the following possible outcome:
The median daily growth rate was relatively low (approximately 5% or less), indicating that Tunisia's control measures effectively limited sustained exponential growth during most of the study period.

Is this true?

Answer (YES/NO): NO